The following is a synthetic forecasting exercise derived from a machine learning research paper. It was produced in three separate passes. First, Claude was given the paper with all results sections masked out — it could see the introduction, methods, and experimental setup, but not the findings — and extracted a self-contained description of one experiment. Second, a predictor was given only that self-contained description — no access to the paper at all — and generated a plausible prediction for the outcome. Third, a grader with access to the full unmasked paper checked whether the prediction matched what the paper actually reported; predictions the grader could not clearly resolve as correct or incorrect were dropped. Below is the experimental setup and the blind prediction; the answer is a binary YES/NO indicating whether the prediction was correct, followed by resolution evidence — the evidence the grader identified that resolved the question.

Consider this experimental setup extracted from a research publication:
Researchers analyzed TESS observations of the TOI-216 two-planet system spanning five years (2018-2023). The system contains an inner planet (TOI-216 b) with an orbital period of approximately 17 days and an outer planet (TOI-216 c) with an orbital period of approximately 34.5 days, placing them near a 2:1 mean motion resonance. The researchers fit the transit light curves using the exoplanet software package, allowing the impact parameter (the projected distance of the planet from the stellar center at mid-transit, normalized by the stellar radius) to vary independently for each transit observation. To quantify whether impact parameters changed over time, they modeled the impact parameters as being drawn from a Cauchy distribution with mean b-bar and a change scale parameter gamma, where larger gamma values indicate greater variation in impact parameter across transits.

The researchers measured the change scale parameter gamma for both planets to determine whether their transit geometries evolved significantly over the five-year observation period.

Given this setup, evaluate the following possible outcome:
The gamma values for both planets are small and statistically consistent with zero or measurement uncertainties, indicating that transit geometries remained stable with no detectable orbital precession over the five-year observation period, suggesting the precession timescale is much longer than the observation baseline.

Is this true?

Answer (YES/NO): NO